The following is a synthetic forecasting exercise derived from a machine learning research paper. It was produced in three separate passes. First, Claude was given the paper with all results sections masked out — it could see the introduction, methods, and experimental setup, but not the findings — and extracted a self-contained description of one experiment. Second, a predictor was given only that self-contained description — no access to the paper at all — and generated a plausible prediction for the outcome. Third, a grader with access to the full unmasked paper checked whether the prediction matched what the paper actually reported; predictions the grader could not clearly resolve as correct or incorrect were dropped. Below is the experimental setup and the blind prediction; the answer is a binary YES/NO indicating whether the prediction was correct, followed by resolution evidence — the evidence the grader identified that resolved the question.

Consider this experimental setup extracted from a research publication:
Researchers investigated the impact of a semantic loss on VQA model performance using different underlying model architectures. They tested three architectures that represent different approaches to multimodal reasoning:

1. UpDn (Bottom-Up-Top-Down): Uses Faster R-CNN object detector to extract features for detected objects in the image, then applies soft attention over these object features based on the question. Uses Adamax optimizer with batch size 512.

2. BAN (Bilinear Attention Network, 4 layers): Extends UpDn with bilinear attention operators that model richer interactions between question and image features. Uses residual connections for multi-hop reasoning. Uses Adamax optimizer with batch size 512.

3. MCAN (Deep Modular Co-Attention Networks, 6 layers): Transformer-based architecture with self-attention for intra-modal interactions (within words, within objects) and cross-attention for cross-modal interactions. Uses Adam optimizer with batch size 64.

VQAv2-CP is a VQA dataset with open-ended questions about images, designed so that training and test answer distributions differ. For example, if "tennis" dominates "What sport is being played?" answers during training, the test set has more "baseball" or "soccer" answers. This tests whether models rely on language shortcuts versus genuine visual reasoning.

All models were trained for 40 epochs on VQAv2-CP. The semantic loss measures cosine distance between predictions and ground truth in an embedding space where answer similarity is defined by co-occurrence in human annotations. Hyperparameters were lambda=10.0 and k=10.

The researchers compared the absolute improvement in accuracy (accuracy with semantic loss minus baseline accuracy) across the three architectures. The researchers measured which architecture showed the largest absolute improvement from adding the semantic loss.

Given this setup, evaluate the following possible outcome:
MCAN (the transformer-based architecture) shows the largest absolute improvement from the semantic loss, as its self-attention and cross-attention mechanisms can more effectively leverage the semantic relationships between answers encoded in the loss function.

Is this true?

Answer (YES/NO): YES